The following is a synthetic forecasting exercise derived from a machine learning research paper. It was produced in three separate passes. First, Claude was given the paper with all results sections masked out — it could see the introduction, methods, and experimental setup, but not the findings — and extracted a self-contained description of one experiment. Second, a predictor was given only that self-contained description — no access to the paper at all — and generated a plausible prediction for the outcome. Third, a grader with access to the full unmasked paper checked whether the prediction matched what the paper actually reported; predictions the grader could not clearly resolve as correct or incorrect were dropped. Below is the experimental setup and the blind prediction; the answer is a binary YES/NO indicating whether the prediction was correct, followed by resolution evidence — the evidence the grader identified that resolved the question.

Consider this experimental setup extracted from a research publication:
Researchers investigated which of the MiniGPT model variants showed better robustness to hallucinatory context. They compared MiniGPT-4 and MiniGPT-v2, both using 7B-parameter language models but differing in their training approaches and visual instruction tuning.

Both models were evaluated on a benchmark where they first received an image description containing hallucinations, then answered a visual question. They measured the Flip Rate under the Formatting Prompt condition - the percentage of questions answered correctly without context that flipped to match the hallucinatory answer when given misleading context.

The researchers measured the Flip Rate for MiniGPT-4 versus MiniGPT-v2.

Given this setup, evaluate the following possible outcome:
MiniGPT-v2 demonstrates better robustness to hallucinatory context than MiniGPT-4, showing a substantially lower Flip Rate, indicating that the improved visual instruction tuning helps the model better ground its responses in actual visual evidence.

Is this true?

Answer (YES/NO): YES